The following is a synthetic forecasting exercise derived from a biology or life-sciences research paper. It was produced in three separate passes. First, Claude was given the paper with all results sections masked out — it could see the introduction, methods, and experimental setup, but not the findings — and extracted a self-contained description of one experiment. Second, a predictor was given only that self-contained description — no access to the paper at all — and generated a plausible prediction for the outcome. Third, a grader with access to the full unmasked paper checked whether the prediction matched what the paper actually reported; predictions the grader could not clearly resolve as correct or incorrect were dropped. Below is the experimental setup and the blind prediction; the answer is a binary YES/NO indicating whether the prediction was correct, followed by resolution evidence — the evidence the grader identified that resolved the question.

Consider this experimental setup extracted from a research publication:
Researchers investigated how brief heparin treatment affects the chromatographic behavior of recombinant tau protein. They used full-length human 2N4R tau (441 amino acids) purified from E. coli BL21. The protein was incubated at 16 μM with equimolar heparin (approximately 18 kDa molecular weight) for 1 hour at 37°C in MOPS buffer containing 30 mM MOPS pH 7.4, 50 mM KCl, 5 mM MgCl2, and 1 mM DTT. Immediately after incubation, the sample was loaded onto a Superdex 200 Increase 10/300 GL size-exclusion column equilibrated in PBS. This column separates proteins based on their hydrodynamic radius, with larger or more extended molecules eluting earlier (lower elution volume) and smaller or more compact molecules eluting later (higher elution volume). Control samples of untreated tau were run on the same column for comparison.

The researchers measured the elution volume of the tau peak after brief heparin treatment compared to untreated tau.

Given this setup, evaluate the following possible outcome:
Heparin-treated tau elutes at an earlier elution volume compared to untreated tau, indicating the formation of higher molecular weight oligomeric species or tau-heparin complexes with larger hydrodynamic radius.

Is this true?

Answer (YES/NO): NO